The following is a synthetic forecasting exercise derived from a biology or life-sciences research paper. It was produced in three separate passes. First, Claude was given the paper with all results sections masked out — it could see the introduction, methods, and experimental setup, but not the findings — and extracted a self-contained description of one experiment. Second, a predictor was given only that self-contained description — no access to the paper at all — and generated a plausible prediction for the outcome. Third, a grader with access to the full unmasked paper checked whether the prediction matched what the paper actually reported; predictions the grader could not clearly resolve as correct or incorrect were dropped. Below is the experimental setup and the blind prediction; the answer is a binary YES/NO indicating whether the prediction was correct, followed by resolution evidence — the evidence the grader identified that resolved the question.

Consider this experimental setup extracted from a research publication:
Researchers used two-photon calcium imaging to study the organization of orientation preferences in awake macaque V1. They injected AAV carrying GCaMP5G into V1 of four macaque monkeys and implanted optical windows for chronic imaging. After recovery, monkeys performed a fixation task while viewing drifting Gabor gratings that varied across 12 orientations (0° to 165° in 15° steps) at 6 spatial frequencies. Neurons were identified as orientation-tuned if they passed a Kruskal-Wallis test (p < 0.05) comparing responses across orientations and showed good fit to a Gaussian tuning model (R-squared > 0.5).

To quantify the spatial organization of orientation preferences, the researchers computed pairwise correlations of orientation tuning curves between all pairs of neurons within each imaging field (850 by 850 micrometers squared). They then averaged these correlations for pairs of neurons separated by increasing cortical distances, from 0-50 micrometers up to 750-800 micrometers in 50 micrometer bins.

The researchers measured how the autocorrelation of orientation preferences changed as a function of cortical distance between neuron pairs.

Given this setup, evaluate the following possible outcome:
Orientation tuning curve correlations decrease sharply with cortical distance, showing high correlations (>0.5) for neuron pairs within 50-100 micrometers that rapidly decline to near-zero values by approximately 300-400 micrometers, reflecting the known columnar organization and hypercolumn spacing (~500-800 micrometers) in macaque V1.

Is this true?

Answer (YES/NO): NO